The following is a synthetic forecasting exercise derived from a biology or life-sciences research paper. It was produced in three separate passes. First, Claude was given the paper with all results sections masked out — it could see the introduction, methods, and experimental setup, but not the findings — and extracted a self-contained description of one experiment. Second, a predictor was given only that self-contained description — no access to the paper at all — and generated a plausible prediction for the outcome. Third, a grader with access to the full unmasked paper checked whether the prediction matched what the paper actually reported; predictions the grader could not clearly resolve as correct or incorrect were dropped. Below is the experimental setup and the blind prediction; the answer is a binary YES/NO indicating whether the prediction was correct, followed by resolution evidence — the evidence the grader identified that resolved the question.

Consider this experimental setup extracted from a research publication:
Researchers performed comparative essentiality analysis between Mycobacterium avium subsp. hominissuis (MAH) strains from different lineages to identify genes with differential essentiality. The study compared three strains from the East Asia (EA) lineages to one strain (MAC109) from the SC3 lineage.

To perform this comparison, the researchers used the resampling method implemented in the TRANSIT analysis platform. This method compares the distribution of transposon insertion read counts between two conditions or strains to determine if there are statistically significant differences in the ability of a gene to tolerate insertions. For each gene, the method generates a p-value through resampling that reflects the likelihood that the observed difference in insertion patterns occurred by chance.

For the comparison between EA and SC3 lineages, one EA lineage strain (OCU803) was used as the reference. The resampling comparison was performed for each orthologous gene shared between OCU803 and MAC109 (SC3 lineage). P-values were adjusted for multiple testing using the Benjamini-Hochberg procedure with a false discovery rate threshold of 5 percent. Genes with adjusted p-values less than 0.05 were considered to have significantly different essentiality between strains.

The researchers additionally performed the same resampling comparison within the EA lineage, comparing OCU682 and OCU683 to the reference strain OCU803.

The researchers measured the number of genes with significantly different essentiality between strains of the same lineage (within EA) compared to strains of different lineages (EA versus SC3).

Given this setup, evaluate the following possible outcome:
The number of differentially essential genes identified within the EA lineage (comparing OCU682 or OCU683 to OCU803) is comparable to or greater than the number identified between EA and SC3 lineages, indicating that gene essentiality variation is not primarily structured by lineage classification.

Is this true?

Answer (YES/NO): YES